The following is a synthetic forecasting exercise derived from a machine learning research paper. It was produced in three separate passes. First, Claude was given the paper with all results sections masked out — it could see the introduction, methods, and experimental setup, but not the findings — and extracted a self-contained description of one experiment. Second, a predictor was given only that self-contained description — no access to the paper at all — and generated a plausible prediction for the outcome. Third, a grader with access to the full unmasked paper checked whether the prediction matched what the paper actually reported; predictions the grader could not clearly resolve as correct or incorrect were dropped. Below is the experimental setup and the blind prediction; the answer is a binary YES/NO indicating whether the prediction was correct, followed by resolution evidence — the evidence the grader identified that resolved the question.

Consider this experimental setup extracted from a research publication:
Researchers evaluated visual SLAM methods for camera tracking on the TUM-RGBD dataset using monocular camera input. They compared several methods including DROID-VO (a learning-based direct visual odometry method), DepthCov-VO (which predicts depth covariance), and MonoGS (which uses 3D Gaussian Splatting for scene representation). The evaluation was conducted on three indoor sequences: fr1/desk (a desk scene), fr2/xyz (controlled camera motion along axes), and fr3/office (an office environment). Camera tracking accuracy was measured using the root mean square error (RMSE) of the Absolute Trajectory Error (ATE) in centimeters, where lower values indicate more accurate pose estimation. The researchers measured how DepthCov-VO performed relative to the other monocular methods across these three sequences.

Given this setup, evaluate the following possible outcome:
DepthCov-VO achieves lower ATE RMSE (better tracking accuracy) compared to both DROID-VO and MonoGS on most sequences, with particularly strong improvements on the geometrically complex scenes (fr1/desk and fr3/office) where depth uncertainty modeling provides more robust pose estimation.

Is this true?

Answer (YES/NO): NO